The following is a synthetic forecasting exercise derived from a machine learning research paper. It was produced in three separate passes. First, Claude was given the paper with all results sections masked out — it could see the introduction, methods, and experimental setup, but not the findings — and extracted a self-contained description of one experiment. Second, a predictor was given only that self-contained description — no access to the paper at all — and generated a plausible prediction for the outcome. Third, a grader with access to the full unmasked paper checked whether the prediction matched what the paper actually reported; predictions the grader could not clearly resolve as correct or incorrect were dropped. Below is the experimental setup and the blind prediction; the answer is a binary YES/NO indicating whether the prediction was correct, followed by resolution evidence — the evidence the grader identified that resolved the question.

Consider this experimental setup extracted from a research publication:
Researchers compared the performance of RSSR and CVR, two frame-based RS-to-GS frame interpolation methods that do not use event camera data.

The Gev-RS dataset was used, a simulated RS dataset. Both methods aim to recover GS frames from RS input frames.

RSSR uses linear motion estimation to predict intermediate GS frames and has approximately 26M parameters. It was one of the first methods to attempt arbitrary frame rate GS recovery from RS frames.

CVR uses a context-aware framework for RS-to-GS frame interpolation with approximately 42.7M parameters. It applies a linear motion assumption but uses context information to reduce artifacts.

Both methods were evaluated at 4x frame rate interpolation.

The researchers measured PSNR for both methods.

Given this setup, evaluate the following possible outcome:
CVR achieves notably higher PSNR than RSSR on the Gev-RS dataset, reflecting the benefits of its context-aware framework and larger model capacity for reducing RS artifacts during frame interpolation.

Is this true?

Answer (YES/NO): YES